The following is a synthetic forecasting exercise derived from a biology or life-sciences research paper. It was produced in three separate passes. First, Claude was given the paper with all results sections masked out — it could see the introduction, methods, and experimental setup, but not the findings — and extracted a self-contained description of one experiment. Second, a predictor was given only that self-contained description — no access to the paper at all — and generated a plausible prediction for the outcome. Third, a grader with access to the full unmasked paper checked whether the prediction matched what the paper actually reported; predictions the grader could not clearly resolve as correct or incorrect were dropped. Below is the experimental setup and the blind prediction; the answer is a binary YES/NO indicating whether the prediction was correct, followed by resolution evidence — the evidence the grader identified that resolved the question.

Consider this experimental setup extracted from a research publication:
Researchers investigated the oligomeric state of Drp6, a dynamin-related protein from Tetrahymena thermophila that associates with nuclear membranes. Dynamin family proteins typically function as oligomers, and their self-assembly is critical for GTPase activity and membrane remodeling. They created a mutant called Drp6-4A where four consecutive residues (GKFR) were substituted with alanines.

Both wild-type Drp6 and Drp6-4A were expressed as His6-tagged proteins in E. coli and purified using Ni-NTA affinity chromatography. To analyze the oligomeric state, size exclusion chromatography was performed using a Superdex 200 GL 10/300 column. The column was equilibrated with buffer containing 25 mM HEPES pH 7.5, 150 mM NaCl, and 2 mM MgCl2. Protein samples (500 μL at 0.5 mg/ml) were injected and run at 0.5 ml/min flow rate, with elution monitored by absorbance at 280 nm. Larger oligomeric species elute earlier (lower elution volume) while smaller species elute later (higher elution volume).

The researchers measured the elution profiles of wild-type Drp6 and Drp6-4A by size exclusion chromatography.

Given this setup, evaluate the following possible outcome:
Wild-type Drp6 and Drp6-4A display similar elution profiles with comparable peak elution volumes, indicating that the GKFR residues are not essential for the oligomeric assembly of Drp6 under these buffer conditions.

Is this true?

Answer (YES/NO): NO